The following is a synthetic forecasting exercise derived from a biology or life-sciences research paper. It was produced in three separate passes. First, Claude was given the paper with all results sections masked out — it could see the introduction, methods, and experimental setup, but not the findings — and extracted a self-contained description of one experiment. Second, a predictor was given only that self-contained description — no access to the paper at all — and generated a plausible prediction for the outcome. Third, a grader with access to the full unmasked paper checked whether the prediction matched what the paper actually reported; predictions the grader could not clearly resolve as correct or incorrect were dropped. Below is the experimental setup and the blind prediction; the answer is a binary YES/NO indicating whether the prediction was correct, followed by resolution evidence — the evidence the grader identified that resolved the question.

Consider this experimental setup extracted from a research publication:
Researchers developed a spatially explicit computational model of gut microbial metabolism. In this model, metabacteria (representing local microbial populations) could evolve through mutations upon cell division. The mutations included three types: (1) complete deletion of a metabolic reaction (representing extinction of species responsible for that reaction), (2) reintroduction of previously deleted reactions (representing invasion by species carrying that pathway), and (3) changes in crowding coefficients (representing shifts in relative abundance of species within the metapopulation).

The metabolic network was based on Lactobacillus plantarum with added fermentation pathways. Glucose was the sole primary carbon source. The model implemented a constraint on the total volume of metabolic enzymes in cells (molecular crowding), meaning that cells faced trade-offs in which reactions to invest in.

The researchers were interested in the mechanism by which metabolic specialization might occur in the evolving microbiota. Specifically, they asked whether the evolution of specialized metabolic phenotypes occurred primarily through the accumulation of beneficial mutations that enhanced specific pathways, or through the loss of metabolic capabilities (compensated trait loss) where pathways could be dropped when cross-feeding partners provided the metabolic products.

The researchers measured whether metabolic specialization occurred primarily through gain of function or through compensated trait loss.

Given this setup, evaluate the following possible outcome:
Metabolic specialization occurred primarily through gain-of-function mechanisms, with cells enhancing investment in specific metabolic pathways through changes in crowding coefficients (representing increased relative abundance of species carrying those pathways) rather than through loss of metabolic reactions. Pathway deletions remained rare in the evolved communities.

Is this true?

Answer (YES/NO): NO